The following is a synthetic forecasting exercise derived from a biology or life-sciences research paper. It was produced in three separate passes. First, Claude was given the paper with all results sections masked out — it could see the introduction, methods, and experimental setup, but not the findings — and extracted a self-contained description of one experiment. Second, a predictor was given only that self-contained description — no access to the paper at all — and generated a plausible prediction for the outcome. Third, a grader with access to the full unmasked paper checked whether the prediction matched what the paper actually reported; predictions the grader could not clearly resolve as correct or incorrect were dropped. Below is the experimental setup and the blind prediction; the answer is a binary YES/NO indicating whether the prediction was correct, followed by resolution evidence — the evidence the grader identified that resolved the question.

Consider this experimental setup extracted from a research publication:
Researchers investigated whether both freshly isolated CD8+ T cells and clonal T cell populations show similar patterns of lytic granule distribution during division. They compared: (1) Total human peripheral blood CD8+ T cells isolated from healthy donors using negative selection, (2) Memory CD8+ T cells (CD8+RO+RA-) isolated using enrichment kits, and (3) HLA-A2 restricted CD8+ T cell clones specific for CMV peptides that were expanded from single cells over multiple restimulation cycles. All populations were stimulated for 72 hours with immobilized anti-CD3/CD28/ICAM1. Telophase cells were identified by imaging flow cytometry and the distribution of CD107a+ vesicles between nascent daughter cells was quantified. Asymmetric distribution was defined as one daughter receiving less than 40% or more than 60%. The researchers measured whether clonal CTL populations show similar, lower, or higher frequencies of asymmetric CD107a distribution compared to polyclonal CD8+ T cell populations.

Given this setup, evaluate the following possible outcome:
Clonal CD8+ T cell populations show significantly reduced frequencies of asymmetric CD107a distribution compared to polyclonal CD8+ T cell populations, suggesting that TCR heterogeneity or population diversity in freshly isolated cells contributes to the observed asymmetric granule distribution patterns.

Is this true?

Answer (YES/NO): NO